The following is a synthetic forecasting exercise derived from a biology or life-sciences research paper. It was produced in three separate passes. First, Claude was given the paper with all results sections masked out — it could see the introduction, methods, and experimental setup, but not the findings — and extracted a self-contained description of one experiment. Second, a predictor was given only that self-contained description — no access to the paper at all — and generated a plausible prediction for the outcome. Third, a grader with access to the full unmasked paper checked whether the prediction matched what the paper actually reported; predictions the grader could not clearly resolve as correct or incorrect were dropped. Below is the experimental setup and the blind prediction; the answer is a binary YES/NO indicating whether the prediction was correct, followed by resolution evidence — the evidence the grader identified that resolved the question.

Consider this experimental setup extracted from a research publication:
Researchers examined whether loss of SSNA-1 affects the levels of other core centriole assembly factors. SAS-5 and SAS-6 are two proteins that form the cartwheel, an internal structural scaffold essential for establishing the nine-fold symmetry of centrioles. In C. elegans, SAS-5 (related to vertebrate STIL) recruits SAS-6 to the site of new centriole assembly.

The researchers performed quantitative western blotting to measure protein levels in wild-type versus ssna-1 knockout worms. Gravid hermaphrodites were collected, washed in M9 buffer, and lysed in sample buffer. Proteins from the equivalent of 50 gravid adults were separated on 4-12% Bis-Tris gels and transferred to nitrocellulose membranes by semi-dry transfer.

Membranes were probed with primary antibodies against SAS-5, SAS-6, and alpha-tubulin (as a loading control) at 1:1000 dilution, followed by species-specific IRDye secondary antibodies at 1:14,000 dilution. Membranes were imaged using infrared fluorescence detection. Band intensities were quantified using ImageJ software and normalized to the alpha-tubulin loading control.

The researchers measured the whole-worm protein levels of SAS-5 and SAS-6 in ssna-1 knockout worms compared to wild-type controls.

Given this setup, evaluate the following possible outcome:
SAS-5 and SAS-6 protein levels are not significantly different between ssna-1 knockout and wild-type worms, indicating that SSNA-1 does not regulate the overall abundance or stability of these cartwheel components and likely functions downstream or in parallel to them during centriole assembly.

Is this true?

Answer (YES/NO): YES